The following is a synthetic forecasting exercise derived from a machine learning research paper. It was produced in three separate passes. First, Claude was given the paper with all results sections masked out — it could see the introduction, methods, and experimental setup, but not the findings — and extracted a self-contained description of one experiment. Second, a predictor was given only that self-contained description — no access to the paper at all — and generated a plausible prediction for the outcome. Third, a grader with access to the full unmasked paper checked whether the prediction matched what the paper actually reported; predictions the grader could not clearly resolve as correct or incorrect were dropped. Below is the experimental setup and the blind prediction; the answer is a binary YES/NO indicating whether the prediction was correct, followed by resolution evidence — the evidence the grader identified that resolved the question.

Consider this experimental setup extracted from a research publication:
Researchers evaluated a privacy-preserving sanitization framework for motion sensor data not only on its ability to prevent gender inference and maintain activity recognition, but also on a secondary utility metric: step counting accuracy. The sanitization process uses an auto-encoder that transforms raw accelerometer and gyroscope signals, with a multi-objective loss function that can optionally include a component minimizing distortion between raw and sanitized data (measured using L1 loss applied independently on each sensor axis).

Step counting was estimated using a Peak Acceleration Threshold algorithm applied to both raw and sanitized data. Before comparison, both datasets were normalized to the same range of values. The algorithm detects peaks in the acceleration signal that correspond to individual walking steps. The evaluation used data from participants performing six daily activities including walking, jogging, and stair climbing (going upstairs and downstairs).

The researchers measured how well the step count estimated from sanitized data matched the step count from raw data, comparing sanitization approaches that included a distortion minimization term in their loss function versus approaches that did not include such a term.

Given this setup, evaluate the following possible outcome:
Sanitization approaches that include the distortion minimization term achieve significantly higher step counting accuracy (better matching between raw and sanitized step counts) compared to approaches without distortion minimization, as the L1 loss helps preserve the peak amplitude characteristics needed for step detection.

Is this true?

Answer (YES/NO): NO